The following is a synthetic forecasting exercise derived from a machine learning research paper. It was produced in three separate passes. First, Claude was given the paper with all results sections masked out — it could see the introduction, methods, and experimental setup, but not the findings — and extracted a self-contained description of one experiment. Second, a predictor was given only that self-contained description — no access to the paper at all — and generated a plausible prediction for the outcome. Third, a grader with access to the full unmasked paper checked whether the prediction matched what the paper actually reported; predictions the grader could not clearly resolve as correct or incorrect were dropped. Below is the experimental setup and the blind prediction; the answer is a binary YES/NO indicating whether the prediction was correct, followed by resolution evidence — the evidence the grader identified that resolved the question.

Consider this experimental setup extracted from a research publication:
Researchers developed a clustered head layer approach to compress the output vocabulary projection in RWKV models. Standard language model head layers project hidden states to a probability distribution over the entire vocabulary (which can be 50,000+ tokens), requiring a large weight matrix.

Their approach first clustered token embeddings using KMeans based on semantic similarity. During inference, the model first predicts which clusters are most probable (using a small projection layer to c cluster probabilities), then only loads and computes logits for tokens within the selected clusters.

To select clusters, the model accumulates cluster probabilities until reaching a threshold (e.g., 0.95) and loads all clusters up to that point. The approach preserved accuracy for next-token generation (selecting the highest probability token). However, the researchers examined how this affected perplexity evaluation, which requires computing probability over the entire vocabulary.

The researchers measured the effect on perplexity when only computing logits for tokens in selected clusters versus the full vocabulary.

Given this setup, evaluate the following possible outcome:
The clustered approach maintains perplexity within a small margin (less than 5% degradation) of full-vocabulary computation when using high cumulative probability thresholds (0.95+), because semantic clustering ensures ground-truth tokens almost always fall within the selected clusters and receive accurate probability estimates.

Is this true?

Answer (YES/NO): NO